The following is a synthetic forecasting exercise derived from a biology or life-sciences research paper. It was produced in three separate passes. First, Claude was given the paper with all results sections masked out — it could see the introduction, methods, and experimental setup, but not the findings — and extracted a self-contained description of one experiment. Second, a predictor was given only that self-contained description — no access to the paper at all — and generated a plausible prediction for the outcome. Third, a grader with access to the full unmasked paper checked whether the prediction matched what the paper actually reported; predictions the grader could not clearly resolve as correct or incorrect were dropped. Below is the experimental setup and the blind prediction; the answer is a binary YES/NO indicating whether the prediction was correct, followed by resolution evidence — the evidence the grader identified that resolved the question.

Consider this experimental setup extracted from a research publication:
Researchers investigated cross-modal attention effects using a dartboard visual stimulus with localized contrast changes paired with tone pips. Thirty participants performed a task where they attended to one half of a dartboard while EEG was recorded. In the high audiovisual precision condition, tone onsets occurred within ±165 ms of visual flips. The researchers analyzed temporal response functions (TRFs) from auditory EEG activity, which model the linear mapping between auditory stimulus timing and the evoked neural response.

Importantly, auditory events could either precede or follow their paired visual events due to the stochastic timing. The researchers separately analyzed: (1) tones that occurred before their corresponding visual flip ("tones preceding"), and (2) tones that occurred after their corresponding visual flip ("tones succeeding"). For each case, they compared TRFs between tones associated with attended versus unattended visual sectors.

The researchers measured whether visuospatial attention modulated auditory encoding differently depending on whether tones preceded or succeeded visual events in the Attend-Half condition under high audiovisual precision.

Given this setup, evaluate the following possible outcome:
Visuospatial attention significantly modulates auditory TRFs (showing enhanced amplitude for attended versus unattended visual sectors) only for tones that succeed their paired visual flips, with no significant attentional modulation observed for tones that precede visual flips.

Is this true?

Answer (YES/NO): NO